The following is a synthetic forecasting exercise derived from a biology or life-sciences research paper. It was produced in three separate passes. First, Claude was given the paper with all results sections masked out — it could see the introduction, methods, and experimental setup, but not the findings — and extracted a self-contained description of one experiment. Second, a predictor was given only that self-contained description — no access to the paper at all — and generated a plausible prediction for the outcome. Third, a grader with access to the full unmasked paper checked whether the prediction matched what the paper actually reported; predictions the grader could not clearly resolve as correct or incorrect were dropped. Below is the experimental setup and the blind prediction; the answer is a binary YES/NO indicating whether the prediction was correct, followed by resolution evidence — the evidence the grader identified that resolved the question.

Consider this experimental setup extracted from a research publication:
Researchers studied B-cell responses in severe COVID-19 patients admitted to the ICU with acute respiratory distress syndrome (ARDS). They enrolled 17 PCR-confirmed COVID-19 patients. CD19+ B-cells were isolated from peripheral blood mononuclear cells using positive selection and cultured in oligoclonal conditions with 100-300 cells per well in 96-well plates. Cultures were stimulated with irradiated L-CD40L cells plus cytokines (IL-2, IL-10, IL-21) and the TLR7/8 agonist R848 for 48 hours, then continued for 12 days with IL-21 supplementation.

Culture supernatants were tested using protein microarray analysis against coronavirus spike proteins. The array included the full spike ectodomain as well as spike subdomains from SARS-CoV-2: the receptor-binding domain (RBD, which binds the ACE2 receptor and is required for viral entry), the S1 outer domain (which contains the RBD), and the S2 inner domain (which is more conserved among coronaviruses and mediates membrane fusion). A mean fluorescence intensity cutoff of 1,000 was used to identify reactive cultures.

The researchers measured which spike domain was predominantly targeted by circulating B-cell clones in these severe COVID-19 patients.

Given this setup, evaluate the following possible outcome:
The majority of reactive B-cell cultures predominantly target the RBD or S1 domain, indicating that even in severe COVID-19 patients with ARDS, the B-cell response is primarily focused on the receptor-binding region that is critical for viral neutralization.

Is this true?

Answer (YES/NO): NO